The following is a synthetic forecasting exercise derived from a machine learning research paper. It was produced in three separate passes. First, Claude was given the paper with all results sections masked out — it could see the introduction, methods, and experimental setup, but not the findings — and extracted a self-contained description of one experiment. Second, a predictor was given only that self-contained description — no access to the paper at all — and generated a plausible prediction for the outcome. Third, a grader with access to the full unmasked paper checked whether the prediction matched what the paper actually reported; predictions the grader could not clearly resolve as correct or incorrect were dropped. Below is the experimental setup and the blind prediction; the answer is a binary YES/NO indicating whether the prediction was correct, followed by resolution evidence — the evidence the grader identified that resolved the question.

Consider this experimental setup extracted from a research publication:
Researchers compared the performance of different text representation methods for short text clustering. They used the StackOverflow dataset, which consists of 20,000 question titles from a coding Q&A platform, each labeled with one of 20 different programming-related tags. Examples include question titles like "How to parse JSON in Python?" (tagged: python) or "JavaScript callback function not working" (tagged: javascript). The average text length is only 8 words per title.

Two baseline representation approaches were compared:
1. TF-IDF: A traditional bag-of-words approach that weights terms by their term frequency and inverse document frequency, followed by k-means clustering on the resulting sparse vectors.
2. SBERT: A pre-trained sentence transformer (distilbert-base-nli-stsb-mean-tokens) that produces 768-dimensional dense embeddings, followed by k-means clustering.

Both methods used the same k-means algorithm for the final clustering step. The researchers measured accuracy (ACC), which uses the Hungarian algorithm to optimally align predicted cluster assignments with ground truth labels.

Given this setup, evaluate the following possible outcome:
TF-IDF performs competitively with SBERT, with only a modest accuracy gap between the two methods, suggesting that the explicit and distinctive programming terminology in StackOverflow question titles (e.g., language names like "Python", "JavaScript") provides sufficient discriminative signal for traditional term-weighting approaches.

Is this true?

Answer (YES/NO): YES